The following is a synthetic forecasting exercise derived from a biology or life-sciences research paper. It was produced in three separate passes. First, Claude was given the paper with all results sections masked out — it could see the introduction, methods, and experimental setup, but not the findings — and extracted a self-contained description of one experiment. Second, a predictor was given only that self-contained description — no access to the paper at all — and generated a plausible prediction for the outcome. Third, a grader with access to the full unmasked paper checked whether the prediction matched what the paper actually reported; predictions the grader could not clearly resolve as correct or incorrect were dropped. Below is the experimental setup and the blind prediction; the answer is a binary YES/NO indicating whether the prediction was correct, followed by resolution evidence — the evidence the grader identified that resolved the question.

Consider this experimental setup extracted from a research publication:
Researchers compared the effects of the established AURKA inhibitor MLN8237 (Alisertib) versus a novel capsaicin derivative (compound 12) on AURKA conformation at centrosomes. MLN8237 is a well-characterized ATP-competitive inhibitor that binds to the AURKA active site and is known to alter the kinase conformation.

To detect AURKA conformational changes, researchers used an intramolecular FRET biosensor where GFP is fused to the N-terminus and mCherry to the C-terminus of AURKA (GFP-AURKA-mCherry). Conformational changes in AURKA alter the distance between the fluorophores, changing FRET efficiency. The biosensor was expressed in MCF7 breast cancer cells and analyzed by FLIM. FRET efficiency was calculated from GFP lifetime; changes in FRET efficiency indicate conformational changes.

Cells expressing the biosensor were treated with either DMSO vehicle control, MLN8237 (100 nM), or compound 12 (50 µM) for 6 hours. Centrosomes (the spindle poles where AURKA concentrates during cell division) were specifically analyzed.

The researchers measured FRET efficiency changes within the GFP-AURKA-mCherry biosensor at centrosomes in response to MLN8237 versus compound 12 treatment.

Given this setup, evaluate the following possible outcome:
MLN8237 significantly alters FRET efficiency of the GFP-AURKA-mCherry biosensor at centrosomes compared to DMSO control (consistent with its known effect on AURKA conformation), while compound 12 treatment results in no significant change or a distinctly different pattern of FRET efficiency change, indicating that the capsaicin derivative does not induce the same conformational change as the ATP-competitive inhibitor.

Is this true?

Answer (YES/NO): YES